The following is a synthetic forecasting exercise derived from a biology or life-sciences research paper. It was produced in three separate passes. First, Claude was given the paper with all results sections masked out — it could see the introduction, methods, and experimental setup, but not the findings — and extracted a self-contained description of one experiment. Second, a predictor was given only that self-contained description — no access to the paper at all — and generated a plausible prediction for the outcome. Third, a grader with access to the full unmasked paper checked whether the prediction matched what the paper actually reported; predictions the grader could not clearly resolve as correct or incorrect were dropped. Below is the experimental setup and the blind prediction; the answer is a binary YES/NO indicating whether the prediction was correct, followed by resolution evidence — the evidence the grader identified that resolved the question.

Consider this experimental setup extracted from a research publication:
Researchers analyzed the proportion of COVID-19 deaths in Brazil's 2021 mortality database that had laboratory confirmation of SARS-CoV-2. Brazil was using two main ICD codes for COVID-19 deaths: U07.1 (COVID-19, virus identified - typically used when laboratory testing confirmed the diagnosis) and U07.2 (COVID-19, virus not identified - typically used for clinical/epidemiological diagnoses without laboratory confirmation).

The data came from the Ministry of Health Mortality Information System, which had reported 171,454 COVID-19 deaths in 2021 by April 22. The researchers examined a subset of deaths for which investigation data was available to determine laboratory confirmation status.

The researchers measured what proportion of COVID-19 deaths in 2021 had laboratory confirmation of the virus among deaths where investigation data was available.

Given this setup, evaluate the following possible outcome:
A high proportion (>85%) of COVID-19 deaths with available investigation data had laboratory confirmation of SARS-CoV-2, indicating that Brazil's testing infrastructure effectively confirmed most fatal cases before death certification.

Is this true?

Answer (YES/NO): NO